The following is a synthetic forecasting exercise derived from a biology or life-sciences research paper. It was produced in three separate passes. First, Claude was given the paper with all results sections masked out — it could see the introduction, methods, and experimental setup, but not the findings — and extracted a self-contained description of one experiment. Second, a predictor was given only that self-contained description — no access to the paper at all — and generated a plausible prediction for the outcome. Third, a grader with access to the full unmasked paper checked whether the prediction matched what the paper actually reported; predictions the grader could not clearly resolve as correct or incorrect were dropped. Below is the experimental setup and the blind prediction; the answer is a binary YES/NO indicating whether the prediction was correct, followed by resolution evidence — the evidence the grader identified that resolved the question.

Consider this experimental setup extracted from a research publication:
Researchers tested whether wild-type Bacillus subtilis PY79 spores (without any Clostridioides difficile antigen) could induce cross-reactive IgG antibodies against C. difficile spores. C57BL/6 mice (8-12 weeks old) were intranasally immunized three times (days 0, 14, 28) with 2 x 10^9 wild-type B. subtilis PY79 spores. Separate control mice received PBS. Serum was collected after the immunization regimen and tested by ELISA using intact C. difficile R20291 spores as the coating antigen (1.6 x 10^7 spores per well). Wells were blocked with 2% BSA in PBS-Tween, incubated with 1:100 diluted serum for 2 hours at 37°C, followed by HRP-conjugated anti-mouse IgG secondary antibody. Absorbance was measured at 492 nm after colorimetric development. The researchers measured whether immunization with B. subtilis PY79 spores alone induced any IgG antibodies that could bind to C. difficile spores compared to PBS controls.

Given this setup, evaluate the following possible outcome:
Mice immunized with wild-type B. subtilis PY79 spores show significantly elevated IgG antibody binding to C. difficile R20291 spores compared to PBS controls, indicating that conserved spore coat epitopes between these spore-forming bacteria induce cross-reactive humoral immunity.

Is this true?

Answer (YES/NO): NO